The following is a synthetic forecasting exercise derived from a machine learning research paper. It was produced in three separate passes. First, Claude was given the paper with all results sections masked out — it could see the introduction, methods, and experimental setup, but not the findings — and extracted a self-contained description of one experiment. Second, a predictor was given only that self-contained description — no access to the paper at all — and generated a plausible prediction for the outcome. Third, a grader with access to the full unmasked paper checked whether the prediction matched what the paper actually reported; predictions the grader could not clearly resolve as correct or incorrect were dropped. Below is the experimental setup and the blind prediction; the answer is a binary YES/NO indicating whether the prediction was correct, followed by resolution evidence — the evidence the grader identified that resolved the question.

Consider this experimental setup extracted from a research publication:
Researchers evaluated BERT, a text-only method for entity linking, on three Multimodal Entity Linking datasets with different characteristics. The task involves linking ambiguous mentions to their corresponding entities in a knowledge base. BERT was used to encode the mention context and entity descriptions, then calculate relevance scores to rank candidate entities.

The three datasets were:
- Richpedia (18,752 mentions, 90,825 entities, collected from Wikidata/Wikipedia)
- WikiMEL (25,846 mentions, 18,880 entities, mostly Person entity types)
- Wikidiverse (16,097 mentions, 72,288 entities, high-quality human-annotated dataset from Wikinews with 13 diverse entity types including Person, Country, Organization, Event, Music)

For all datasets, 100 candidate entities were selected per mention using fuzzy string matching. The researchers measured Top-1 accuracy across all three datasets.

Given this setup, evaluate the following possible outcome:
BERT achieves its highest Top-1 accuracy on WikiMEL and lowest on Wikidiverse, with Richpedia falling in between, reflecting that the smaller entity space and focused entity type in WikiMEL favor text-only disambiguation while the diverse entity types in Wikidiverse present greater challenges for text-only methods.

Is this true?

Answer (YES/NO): YES